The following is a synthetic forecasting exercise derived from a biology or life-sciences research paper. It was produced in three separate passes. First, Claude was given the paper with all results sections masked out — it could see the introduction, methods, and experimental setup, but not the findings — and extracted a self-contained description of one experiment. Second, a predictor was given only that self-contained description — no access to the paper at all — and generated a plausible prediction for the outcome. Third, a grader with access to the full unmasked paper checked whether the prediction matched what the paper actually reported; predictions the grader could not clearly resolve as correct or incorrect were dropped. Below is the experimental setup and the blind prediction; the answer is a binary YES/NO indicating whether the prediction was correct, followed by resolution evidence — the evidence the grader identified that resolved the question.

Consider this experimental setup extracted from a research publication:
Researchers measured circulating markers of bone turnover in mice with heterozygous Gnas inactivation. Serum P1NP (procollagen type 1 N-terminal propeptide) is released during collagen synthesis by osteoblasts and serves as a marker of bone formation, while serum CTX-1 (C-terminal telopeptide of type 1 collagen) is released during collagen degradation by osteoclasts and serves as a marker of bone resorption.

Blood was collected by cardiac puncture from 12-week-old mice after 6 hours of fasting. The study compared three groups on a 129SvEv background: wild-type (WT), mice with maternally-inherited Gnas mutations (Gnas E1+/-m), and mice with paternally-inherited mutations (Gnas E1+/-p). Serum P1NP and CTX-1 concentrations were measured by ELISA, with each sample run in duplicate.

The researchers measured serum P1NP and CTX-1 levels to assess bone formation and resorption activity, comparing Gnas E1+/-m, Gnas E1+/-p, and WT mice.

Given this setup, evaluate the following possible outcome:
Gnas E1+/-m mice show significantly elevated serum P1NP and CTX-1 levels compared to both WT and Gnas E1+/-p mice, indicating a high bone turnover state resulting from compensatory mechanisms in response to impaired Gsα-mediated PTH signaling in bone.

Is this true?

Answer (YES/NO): NO